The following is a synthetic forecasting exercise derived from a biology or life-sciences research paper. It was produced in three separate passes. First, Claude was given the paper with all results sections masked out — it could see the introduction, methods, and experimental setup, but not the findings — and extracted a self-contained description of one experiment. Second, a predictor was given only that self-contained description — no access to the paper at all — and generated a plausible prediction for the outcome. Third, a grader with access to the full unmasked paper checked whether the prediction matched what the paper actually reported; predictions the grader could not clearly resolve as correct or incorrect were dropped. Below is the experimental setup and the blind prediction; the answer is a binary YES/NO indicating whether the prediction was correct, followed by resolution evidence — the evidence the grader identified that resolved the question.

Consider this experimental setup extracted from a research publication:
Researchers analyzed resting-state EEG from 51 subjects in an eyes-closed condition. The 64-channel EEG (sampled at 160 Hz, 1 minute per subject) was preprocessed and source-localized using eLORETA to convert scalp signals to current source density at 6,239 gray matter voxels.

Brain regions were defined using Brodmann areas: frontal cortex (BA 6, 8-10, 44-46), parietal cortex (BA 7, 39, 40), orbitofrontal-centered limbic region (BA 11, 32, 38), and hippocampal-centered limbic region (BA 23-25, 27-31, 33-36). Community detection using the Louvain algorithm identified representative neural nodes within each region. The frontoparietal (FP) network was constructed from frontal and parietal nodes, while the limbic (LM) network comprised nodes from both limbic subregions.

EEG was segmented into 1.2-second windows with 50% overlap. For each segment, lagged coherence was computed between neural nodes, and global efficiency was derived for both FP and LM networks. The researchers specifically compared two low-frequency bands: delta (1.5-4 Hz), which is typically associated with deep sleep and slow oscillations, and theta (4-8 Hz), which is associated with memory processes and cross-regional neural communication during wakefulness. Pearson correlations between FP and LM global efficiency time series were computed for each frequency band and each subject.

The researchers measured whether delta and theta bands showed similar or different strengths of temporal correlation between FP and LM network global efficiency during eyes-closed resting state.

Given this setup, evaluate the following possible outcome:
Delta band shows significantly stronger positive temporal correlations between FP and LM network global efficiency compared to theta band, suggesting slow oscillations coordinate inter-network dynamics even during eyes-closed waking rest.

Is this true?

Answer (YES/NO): NO